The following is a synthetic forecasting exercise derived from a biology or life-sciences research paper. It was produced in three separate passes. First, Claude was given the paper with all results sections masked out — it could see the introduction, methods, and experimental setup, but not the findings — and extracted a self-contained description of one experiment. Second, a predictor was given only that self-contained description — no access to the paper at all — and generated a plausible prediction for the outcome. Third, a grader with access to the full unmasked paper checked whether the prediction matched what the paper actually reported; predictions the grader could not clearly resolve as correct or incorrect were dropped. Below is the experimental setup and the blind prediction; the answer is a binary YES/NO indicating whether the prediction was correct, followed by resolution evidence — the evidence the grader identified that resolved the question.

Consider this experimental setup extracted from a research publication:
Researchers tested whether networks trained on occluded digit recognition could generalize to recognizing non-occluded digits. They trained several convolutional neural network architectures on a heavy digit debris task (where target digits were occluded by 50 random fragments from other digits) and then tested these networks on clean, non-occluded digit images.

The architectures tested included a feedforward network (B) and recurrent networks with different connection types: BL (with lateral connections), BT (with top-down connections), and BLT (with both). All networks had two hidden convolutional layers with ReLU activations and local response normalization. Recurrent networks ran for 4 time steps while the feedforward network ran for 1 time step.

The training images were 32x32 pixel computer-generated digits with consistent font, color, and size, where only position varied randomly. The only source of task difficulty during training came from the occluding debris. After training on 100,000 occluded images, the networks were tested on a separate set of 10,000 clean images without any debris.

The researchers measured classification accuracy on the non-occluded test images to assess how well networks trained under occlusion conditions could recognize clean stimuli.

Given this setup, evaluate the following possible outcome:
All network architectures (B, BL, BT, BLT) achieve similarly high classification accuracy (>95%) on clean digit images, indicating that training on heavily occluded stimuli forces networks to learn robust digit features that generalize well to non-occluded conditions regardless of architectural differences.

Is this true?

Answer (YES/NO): NO